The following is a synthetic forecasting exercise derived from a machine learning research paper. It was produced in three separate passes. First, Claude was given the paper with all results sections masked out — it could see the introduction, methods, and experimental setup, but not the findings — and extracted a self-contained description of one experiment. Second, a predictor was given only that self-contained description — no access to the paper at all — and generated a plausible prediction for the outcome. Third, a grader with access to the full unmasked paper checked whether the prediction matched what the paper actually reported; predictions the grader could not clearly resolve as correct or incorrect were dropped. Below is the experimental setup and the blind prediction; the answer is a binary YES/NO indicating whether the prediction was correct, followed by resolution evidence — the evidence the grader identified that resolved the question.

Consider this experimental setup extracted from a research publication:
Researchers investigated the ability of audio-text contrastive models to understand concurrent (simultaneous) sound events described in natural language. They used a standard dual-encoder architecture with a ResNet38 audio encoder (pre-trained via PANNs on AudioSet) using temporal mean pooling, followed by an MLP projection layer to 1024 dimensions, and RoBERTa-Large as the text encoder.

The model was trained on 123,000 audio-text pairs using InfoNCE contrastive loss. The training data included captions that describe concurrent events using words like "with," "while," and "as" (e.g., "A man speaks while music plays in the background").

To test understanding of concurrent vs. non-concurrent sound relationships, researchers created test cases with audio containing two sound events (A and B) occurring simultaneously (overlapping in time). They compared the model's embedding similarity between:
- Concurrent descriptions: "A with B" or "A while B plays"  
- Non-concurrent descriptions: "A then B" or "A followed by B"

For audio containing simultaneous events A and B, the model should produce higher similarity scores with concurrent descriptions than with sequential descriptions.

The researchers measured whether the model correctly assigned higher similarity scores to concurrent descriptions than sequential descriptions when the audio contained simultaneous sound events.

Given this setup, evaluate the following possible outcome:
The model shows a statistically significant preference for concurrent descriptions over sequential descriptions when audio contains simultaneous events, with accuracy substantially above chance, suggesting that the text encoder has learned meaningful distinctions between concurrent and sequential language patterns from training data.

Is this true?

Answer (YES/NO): NO